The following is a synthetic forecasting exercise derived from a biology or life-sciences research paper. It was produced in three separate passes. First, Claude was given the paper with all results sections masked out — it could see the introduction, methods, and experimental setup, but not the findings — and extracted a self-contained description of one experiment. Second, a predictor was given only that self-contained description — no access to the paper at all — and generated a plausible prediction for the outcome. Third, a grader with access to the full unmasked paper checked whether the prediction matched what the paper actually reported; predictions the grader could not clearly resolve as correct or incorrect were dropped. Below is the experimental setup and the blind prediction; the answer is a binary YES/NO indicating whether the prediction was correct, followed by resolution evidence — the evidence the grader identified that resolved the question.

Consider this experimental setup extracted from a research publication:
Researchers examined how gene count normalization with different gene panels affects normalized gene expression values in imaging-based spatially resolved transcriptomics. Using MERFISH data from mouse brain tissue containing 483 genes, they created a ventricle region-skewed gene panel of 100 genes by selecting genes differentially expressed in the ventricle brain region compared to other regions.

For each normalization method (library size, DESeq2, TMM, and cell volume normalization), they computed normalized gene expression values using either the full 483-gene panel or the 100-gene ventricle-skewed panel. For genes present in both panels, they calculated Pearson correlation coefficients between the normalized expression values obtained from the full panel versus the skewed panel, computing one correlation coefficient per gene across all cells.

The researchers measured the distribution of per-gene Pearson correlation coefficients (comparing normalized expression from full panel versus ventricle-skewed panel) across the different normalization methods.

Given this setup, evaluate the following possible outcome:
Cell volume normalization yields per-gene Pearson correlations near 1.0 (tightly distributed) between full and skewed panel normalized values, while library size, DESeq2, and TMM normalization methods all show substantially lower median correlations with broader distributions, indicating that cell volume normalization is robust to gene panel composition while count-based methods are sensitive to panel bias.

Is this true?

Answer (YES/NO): NO